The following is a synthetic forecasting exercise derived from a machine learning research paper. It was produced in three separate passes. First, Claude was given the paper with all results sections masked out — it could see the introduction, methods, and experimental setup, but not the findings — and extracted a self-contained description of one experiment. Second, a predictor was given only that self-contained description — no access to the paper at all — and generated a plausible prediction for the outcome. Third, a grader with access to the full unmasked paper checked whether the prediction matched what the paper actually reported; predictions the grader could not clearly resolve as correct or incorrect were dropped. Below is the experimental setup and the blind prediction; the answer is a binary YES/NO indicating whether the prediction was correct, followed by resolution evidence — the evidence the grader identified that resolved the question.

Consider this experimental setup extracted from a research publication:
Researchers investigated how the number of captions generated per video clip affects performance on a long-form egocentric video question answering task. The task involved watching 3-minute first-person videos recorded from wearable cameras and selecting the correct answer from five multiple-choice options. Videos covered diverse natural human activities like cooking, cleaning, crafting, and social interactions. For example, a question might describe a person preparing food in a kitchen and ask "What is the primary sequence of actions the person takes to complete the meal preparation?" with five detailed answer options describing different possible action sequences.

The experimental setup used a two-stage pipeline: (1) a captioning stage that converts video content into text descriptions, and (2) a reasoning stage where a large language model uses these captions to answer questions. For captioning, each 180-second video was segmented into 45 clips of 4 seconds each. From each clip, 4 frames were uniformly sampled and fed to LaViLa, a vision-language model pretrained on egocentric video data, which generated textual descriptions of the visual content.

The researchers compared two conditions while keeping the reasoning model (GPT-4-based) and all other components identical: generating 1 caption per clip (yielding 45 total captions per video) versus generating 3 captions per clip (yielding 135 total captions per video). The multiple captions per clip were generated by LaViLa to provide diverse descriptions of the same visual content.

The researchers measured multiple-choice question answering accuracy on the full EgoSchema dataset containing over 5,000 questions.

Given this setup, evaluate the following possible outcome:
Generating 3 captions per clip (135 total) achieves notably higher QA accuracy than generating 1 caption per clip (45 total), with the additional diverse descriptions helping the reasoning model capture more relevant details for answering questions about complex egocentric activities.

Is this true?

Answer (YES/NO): YES